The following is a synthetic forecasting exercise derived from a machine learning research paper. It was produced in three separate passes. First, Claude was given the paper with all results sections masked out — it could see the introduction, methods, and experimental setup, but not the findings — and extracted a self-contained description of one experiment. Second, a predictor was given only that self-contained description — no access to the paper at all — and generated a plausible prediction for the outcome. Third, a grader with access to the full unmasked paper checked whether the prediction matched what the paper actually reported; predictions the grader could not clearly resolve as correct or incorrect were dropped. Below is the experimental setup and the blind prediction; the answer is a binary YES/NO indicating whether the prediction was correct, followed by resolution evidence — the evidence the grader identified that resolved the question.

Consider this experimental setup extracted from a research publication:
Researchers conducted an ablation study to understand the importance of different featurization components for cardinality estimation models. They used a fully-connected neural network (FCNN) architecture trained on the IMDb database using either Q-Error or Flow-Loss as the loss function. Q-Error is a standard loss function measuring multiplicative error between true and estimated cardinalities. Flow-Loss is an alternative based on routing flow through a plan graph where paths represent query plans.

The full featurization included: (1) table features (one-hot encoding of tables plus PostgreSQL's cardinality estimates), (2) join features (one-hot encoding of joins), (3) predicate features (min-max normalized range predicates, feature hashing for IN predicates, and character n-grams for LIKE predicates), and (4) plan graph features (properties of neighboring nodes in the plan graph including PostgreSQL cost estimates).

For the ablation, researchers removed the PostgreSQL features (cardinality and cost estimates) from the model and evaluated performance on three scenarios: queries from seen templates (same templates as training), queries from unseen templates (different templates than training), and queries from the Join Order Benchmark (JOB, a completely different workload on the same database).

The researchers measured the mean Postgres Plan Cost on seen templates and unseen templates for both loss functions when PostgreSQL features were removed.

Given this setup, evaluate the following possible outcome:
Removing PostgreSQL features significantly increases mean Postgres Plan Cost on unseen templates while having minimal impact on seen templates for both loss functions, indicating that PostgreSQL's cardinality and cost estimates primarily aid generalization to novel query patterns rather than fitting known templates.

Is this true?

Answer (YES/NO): NO